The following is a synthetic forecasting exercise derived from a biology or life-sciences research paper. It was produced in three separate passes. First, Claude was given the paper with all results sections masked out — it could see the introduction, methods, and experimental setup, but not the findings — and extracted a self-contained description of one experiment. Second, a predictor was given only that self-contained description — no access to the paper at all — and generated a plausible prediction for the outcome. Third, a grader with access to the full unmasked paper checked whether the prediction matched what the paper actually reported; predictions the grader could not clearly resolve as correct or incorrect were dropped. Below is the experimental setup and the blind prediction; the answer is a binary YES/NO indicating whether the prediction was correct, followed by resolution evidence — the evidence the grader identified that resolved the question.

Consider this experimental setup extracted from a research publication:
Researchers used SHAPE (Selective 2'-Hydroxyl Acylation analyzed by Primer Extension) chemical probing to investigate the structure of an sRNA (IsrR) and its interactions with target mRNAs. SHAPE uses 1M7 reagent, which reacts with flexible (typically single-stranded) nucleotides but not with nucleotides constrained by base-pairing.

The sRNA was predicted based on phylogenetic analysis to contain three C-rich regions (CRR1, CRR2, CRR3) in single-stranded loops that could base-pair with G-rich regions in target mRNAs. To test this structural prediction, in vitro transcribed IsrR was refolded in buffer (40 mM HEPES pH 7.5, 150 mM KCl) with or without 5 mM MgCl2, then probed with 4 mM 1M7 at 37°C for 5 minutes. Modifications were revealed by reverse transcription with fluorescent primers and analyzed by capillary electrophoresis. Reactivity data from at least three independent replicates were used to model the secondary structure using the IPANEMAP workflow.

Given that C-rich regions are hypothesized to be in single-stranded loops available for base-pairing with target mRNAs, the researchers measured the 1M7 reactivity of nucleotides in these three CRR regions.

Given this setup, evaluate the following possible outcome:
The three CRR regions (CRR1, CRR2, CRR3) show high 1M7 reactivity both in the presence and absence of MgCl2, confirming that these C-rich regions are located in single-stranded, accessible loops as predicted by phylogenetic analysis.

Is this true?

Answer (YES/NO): NO